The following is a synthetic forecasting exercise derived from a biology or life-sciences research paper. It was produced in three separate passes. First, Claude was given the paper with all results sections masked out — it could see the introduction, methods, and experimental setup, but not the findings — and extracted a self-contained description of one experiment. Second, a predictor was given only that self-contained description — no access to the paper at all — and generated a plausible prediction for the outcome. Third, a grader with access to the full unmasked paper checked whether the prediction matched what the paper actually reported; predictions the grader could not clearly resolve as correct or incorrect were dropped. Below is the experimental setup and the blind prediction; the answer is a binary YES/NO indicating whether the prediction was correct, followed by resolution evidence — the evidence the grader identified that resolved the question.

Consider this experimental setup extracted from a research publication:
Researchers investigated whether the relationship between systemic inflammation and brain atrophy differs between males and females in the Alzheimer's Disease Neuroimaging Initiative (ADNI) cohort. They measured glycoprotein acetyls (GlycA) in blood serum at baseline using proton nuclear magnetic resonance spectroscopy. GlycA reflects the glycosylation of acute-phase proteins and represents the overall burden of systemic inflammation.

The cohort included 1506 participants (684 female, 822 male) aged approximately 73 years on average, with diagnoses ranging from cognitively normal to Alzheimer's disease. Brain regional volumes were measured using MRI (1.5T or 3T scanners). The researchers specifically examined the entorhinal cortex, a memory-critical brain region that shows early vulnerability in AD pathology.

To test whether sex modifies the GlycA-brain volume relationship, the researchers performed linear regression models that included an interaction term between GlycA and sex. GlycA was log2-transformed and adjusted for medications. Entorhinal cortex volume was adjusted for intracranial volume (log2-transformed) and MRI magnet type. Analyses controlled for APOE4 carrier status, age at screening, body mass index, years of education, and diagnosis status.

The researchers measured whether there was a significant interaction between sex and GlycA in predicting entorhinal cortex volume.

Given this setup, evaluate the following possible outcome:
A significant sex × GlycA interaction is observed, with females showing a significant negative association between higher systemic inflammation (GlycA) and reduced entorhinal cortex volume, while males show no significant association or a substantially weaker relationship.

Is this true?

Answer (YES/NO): NO